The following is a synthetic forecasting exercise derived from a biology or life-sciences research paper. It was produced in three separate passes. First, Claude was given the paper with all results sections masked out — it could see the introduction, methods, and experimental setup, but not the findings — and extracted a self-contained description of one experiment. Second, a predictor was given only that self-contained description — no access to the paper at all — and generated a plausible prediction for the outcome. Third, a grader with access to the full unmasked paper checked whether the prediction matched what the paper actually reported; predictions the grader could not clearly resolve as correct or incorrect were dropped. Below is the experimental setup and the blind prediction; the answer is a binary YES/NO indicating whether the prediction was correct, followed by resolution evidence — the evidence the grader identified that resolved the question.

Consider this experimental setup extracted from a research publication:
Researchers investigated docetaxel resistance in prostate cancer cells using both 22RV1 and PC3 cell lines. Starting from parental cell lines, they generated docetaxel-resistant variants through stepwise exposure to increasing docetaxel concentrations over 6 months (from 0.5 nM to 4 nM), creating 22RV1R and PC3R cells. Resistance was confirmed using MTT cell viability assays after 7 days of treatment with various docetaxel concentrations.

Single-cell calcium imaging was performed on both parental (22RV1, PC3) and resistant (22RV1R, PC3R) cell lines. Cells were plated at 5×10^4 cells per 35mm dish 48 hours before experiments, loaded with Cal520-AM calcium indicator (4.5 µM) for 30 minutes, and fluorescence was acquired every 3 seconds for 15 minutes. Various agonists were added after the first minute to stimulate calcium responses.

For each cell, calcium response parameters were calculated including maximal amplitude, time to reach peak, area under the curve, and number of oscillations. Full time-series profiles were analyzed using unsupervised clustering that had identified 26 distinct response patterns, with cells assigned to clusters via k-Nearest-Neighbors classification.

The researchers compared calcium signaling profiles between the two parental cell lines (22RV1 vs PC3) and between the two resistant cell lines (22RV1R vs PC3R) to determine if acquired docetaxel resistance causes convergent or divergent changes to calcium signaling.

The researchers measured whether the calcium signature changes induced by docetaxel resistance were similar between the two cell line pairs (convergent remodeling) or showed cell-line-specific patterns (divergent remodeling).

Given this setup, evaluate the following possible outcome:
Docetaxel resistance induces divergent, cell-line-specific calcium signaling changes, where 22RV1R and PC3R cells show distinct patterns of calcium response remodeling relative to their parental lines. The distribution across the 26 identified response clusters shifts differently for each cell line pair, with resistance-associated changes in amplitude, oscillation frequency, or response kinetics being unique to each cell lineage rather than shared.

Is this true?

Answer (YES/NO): YES